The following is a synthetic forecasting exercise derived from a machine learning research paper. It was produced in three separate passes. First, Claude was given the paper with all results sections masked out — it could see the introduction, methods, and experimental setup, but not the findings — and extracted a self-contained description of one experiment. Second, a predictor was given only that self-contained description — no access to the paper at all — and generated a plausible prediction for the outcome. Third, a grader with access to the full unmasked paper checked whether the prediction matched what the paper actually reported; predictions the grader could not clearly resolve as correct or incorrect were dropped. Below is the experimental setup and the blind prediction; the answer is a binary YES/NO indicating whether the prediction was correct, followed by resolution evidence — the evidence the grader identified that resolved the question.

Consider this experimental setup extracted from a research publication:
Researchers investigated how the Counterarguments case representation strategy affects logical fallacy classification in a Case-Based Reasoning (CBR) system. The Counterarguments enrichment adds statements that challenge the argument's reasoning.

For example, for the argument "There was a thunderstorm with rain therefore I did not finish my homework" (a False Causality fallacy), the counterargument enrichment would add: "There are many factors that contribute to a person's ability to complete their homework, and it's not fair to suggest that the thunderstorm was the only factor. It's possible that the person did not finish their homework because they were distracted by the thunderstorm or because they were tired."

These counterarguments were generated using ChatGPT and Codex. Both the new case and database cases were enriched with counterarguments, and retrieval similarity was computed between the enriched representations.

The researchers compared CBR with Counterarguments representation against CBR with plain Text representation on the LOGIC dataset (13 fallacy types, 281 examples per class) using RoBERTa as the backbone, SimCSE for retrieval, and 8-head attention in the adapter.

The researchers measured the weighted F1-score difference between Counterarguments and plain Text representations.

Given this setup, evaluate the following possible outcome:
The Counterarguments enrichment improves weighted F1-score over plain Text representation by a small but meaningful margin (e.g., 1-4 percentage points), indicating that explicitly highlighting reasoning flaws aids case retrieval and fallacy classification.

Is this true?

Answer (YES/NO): NO